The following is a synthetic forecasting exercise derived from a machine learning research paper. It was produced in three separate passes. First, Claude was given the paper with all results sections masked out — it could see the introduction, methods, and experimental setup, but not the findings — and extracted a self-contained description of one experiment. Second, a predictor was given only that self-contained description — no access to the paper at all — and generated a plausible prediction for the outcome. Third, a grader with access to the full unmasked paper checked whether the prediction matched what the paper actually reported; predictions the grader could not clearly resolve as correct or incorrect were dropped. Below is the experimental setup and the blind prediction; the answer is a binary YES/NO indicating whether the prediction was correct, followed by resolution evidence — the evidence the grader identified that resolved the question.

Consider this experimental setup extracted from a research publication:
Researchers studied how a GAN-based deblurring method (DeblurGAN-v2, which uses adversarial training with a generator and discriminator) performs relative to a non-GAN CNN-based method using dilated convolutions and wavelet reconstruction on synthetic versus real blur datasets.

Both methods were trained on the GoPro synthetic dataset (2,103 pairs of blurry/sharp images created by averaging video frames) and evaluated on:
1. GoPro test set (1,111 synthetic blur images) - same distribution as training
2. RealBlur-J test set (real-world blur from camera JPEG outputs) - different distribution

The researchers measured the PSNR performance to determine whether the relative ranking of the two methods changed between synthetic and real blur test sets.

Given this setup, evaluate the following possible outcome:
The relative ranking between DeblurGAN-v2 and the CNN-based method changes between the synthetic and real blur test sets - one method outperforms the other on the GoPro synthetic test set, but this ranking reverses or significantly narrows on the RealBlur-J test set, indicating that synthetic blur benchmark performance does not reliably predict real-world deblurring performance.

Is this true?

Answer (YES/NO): YES